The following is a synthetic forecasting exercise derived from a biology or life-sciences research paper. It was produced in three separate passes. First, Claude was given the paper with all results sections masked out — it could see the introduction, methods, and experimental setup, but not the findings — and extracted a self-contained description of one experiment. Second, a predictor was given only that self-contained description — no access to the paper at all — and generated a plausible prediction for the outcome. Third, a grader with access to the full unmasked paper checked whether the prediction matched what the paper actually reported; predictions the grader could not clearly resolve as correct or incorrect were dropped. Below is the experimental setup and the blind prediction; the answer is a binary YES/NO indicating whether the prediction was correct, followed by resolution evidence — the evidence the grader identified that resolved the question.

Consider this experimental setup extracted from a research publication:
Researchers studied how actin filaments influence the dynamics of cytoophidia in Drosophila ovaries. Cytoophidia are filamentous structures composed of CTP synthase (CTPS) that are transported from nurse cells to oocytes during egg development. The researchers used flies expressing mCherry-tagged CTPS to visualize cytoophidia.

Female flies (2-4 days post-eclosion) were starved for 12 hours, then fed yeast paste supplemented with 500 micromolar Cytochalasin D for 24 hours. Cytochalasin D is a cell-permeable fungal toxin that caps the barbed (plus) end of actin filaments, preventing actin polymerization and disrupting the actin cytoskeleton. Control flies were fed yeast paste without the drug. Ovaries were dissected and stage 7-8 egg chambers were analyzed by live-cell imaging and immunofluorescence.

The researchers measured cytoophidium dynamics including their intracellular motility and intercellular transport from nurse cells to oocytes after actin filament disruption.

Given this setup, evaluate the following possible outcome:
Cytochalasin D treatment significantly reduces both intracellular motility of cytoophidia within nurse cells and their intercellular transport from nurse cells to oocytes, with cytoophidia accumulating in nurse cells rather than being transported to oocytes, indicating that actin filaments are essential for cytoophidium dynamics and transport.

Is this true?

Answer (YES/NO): YES